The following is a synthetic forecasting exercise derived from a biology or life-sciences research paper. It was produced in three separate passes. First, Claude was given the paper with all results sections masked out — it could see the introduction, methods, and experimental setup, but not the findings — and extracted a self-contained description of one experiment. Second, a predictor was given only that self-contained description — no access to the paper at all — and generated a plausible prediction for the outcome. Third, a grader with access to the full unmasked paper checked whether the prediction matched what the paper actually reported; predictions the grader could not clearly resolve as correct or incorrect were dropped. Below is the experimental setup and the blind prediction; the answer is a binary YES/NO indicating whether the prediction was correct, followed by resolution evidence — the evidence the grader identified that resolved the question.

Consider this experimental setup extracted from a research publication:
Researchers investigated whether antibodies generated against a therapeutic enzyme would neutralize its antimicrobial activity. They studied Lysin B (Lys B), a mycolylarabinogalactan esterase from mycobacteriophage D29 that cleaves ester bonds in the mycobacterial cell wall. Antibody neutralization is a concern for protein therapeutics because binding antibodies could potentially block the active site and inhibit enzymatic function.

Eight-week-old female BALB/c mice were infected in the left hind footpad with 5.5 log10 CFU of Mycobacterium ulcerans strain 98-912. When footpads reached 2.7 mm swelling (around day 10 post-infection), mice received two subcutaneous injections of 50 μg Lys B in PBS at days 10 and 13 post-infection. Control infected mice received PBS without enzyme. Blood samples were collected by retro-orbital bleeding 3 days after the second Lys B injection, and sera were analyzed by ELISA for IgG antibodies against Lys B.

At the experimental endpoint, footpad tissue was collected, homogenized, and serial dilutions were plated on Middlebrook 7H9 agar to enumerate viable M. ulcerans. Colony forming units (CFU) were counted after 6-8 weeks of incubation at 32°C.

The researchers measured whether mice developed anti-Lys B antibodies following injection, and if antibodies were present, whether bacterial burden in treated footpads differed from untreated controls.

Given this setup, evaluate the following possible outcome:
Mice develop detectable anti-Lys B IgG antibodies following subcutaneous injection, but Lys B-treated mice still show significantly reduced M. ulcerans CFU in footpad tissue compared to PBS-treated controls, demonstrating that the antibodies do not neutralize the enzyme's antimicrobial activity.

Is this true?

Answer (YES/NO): YES